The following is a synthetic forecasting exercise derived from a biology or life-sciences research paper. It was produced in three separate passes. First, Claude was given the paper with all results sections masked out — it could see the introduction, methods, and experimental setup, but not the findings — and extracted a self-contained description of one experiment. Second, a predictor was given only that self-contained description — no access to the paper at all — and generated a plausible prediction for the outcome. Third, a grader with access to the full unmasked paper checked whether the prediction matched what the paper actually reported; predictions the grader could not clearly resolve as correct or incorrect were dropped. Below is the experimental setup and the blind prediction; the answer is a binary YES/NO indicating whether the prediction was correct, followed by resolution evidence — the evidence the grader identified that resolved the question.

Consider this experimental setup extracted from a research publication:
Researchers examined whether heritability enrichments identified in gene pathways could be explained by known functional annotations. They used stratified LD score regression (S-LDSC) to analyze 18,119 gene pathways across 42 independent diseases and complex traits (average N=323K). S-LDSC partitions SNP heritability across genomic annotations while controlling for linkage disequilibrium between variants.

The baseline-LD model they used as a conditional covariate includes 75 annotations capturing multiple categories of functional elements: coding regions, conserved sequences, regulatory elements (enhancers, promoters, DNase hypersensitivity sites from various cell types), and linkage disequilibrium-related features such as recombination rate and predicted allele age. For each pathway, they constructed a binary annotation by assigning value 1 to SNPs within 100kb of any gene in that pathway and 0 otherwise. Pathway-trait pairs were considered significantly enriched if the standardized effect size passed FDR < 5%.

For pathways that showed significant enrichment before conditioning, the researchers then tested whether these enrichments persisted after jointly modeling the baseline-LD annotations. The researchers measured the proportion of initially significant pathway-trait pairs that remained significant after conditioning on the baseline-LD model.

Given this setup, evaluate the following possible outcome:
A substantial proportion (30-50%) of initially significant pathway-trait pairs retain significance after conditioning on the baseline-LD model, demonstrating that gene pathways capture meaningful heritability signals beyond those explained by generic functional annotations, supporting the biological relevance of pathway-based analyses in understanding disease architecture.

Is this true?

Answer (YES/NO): NO